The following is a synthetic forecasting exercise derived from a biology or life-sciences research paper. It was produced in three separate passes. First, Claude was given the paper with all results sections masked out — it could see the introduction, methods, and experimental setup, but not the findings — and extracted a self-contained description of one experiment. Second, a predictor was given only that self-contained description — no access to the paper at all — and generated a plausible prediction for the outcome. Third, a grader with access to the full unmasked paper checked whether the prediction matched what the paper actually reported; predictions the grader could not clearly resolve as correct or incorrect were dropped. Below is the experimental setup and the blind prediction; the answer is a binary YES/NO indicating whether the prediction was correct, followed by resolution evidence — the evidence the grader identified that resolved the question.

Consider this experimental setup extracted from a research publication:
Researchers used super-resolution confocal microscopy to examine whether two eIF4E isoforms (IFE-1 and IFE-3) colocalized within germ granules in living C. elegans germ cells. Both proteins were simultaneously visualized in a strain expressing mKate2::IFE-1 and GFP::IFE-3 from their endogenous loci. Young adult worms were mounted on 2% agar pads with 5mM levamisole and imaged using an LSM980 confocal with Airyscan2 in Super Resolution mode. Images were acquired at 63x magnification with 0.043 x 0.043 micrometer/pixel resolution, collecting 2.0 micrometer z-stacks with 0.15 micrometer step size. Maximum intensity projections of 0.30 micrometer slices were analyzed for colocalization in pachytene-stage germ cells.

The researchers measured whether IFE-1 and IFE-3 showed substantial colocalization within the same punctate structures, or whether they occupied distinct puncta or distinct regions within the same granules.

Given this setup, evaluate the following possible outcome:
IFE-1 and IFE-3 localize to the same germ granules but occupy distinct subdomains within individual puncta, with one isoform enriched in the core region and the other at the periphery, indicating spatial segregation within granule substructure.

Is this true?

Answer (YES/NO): NO